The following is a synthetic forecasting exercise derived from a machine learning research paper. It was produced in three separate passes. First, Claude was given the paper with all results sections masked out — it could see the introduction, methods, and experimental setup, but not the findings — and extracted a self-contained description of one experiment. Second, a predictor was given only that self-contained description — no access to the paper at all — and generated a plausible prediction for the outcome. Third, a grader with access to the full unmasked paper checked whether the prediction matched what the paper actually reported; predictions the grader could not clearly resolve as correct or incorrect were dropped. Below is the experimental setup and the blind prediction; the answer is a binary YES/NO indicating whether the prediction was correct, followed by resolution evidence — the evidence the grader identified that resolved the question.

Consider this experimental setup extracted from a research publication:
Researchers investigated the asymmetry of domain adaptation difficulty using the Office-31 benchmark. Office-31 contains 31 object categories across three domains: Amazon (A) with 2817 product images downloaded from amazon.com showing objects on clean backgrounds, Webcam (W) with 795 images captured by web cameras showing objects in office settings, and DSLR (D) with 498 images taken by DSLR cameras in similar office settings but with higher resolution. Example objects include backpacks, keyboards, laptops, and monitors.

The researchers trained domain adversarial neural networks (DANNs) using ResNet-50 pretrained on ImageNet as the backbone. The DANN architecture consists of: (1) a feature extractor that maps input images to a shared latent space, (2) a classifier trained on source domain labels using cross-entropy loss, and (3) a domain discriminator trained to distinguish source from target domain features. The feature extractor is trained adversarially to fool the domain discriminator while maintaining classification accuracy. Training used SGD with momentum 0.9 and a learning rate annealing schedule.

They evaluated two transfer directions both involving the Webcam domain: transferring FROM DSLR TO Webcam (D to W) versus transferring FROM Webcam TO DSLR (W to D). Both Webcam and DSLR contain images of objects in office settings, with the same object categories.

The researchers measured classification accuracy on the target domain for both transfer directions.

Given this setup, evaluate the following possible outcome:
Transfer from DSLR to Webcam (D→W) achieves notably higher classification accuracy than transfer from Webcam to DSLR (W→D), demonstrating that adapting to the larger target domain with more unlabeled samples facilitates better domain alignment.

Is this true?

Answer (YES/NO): NO